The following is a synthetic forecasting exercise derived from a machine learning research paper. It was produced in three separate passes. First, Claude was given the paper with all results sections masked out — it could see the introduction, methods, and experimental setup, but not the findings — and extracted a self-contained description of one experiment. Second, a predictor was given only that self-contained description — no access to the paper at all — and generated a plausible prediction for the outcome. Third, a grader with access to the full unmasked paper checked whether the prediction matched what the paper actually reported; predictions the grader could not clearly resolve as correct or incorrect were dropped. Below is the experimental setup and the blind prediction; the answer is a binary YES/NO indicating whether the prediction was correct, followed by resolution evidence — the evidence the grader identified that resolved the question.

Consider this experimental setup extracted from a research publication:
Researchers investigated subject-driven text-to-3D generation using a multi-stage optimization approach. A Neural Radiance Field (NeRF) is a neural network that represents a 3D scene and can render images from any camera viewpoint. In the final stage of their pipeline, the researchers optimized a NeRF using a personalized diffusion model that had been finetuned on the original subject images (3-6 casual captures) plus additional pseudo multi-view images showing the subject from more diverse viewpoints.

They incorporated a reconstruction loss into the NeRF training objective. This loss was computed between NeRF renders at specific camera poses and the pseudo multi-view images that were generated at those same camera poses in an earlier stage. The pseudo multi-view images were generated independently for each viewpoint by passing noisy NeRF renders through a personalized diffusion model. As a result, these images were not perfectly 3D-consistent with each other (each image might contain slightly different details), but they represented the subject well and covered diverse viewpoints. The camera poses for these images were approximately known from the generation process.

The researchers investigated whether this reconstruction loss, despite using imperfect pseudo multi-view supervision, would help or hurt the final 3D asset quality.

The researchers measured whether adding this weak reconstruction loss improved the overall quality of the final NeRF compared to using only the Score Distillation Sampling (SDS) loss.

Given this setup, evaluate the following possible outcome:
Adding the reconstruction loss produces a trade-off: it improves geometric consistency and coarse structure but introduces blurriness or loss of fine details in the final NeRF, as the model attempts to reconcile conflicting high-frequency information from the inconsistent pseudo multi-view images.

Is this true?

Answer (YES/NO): NO